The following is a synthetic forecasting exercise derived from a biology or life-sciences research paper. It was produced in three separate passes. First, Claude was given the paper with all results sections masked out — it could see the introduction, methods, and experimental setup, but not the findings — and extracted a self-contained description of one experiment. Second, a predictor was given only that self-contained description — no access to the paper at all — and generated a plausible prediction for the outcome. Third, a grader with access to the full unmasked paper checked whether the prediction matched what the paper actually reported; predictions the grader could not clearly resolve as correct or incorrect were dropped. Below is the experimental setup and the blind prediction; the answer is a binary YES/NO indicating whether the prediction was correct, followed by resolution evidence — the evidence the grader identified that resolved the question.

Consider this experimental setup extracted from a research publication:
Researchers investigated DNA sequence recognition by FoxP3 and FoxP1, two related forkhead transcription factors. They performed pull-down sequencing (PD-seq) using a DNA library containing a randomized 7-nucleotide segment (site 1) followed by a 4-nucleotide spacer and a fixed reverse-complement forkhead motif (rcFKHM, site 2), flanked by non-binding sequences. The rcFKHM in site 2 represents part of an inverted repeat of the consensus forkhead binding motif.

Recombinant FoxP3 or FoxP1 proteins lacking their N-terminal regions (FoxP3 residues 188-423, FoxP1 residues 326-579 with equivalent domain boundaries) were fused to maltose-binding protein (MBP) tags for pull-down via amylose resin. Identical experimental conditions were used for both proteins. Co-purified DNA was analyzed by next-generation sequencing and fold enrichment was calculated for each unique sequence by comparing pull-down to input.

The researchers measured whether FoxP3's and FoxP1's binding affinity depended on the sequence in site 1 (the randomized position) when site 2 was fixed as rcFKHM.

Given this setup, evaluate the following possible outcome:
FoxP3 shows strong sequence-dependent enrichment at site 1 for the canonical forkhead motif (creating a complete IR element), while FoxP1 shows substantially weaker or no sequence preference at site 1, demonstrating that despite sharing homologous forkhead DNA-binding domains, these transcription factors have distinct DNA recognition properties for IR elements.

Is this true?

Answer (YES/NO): YES